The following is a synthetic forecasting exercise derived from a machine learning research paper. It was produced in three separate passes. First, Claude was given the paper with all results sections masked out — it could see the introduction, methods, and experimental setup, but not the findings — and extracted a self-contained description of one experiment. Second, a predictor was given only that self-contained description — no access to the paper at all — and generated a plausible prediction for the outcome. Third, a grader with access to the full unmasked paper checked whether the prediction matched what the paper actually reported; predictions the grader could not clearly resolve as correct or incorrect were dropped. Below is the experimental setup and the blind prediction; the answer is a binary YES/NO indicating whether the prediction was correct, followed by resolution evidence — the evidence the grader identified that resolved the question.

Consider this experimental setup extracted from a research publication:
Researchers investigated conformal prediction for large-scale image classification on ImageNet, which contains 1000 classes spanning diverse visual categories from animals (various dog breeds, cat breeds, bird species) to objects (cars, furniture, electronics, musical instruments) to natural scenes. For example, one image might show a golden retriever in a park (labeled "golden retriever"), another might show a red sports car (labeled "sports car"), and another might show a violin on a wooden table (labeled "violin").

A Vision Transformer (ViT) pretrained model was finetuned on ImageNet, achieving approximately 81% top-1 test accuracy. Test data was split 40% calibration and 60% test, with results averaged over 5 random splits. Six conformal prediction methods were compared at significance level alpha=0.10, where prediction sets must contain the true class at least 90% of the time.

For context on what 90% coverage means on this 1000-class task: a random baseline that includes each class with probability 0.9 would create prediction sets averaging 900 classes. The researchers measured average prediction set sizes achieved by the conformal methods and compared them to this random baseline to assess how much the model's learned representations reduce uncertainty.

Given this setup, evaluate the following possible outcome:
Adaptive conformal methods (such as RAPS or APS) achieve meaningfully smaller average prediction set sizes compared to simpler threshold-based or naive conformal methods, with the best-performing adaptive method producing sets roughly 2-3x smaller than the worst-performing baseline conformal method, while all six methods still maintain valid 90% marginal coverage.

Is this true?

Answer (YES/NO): NO